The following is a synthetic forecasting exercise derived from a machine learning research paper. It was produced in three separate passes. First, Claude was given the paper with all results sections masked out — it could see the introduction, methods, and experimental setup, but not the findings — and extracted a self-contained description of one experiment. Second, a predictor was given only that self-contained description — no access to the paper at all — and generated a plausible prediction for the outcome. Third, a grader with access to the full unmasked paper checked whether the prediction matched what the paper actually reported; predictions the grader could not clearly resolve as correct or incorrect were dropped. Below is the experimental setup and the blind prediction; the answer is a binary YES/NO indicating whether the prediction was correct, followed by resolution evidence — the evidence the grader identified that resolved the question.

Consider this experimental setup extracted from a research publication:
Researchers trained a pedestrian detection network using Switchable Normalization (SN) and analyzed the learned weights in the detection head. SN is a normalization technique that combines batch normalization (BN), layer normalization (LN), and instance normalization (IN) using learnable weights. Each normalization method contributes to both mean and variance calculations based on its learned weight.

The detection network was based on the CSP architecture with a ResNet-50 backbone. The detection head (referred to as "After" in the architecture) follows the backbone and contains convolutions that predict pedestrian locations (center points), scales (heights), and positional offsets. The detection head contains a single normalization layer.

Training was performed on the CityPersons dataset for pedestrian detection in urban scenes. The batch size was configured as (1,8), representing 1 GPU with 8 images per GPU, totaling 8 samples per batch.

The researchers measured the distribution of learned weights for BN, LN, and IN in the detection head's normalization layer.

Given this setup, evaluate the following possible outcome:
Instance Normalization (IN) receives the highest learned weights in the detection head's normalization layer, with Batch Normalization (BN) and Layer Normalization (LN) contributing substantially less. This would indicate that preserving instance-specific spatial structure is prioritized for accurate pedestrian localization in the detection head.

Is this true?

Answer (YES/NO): NO